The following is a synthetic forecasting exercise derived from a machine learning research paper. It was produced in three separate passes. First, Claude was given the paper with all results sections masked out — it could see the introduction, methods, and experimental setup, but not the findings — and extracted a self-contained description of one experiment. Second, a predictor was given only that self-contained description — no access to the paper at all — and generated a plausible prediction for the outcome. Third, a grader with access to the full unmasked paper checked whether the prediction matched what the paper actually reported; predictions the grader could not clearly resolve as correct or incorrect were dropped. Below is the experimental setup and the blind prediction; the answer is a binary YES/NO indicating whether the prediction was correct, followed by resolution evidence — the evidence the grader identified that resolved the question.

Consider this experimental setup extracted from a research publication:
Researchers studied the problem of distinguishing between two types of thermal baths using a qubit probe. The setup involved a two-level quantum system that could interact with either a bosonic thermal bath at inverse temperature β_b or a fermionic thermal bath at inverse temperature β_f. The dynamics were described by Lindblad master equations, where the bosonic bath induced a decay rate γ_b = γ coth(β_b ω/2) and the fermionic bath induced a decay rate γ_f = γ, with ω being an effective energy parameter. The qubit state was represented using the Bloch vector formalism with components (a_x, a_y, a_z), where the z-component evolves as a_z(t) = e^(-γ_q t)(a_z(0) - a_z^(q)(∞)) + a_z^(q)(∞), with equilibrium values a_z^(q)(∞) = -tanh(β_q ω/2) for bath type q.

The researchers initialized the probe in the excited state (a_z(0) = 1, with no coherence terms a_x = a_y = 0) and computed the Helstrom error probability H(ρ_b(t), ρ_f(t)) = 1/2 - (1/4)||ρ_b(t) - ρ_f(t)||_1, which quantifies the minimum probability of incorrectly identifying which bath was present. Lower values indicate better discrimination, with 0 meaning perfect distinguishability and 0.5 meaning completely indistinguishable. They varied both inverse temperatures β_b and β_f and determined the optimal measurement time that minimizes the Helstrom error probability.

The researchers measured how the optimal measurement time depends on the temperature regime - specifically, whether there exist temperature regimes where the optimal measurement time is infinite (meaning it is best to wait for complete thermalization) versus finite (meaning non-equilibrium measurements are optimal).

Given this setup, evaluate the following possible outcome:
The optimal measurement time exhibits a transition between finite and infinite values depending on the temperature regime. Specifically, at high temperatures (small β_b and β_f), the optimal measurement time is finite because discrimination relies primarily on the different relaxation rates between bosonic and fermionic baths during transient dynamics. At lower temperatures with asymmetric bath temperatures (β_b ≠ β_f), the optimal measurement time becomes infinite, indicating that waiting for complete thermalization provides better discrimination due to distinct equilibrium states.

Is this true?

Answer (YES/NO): NO